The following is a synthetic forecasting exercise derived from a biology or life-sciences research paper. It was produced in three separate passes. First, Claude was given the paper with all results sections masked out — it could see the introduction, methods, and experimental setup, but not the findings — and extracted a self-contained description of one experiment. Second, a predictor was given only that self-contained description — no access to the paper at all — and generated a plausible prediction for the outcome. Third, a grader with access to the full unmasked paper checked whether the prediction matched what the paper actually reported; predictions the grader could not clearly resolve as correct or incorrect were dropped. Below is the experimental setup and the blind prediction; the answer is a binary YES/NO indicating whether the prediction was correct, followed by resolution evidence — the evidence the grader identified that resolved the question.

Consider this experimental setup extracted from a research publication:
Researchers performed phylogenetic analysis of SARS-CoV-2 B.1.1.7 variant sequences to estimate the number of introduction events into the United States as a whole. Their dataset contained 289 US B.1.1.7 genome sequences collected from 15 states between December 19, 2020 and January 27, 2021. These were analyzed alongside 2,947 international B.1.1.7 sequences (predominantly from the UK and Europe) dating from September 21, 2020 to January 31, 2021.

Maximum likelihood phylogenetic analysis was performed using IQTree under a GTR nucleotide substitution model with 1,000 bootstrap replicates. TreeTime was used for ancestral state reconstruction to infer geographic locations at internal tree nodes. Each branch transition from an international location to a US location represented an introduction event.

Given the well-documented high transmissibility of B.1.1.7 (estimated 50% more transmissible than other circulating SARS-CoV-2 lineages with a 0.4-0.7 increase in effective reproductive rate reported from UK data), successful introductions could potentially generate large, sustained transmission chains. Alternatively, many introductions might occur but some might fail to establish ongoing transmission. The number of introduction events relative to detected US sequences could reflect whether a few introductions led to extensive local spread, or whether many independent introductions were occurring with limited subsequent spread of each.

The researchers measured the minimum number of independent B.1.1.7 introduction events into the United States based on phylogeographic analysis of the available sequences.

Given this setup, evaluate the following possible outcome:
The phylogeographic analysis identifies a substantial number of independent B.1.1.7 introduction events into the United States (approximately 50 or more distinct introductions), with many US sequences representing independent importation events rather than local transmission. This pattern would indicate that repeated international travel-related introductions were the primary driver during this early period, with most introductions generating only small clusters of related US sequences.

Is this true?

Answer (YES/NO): NO